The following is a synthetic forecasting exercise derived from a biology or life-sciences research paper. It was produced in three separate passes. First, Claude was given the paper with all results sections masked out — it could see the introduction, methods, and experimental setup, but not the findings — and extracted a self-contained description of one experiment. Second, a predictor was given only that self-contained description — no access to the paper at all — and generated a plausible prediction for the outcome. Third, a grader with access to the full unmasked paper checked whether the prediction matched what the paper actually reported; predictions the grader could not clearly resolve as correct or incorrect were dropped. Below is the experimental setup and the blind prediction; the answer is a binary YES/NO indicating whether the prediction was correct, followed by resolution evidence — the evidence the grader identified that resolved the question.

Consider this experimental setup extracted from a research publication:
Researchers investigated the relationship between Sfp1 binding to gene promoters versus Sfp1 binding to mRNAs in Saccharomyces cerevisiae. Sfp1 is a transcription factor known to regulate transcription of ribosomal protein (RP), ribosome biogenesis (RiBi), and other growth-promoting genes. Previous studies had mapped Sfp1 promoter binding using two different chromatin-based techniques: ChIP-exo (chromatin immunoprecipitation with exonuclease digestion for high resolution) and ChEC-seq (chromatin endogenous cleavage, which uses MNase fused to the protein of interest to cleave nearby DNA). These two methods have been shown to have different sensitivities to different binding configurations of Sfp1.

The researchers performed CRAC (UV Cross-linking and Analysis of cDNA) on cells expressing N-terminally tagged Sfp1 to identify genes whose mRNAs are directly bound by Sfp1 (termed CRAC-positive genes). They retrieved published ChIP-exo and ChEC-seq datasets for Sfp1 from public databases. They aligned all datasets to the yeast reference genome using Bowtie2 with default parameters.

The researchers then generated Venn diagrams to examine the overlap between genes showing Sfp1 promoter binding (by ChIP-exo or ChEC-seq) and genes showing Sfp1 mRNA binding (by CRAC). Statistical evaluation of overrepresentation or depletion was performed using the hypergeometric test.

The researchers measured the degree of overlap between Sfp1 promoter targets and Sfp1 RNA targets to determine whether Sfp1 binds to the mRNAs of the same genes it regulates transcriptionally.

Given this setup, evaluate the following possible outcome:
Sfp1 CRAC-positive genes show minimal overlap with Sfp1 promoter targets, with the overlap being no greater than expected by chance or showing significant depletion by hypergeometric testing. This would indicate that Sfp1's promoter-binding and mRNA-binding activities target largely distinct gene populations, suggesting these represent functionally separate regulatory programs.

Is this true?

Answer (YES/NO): NO